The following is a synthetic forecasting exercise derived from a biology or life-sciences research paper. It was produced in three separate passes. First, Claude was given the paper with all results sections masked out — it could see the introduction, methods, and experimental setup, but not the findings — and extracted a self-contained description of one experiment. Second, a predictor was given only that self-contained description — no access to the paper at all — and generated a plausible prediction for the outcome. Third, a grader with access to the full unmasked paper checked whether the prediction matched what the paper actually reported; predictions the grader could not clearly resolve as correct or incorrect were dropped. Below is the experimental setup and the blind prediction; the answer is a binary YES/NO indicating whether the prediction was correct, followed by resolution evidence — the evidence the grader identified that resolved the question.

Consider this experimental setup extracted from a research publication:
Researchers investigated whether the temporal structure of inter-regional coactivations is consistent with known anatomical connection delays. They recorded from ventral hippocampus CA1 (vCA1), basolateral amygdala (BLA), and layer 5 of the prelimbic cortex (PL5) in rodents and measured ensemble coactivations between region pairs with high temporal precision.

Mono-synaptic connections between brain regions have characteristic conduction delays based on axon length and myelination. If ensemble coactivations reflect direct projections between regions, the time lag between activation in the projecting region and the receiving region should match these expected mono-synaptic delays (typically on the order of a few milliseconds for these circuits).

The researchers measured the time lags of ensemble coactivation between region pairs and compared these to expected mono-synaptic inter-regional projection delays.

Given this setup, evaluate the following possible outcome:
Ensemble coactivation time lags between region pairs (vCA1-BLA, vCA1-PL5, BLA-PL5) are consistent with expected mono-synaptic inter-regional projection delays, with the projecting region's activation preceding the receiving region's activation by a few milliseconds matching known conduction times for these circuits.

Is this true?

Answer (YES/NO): NO